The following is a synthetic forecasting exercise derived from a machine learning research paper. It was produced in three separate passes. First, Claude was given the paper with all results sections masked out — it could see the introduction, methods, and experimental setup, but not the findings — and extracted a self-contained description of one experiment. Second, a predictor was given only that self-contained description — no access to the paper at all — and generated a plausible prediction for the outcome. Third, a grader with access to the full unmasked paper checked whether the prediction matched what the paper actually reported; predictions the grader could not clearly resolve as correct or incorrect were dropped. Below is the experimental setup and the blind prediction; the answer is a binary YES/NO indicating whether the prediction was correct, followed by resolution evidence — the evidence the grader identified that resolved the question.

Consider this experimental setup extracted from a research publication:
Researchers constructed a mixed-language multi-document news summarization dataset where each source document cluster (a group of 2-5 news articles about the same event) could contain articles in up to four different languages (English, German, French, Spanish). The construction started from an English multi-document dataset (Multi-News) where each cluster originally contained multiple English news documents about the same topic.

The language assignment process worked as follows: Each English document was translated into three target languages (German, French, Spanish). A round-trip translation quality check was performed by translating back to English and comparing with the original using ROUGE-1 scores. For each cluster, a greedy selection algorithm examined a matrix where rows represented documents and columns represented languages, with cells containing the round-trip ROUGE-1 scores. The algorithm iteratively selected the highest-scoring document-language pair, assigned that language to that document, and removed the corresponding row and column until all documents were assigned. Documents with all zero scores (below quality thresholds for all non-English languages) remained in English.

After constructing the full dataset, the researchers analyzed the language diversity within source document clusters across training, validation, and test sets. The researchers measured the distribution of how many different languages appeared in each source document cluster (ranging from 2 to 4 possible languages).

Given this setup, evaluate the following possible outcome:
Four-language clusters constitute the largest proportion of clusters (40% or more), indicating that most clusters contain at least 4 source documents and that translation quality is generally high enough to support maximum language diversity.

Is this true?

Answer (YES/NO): NO